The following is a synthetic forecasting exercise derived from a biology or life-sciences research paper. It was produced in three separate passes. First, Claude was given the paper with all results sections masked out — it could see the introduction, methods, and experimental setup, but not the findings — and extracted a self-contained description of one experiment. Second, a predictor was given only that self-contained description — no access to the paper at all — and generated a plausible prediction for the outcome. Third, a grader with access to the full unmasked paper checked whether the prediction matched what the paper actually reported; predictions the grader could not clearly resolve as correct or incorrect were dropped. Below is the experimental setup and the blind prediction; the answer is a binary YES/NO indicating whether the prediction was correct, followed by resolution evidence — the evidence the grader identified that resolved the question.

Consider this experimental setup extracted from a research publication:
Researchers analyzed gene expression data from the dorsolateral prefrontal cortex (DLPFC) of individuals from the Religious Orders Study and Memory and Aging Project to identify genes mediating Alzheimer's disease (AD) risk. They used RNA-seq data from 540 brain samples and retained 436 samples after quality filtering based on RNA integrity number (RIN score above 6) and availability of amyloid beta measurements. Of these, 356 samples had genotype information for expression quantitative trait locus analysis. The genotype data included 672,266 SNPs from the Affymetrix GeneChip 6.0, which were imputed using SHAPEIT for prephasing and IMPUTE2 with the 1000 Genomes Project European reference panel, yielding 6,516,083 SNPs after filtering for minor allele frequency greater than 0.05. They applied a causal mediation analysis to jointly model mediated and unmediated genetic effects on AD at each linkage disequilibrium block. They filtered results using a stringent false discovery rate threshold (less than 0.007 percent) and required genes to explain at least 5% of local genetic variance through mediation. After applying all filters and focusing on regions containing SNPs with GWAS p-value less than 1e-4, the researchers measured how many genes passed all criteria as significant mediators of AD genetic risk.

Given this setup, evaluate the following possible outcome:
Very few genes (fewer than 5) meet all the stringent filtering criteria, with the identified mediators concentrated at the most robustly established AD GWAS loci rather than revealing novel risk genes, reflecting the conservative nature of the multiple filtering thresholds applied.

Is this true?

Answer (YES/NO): NO